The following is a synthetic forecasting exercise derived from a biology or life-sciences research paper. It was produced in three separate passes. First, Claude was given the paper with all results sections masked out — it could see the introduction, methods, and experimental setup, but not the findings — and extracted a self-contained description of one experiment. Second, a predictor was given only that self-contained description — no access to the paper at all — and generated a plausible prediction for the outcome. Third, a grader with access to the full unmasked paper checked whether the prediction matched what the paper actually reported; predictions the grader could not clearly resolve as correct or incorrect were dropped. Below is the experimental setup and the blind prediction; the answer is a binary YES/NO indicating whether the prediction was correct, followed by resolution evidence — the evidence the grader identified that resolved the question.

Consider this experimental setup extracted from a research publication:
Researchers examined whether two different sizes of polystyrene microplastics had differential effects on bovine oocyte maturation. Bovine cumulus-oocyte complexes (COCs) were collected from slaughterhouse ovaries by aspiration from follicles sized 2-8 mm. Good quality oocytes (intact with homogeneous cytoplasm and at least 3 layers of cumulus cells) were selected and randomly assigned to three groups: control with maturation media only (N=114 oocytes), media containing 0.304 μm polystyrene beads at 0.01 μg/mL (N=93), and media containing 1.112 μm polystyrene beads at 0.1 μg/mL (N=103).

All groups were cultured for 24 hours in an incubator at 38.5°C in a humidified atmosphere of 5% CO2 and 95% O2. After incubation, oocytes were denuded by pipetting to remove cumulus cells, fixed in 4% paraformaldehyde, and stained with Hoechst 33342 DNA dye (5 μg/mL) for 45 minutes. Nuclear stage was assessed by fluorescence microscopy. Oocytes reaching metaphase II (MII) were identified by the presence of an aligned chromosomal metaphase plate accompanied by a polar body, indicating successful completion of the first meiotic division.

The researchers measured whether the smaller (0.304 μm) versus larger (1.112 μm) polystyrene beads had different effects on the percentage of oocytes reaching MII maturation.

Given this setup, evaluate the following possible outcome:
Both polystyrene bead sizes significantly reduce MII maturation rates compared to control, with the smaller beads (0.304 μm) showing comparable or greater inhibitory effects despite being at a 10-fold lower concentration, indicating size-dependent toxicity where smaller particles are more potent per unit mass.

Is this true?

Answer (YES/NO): YES